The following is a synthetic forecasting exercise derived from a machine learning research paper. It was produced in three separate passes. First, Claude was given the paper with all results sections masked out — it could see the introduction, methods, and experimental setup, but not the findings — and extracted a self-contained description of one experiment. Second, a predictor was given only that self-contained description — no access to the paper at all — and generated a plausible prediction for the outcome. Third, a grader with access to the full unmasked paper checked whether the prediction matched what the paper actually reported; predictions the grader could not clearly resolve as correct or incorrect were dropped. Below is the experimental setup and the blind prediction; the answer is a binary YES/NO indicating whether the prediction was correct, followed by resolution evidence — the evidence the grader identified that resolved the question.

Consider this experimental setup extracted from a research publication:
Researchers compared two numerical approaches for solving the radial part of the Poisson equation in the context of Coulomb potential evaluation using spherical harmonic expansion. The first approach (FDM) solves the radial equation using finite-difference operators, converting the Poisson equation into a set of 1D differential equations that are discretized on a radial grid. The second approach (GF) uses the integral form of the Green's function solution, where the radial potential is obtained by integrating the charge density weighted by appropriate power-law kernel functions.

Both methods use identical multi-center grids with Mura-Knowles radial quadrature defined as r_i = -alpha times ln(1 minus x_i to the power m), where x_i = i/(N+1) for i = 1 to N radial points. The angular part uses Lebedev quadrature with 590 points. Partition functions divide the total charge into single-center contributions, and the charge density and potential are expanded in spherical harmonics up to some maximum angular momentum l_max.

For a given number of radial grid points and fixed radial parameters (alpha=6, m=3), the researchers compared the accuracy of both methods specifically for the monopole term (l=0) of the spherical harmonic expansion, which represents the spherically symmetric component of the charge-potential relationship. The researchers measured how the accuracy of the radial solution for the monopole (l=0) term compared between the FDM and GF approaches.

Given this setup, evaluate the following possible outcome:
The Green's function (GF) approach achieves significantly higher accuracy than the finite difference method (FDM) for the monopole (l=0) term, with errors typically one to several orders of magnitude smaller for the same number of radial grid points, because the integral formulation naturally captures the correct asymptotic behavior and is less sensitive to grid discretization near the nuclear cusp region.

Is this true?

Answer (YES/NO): NO